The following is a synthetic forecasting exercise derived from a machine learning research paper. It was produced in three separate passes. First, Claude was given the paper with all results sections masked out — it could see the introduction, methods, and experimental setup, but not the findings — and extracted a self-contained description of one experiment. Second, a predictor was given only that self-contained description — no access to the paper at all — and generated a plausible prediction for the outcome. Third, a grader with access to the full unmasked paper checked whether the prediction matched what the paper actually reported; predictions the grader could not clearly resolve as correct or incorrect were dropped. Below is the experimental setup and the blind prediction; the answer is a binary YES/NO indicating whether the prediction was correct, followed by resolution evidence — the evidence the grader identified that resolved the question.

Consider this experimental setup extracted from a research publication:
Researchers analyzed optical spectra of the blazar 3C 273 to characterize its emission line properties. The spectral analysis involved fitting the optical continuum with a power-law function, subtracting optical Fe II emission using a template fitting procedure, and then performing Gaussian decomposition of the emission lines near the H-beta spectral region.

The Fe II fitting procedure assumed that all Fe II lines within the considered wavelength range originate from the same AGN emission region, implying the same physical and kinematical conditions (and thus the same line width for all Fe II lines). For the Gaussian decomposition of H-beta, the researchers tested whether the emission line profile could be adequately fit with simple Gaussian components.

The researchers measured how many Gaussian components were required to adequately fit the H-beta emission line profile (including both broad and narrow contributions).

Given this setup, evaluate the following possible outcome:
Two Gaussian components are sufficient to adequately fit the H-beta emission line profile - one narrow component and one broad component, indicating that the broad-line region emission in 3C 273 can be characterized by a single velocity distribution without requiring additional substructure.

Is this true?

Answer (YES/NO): NO